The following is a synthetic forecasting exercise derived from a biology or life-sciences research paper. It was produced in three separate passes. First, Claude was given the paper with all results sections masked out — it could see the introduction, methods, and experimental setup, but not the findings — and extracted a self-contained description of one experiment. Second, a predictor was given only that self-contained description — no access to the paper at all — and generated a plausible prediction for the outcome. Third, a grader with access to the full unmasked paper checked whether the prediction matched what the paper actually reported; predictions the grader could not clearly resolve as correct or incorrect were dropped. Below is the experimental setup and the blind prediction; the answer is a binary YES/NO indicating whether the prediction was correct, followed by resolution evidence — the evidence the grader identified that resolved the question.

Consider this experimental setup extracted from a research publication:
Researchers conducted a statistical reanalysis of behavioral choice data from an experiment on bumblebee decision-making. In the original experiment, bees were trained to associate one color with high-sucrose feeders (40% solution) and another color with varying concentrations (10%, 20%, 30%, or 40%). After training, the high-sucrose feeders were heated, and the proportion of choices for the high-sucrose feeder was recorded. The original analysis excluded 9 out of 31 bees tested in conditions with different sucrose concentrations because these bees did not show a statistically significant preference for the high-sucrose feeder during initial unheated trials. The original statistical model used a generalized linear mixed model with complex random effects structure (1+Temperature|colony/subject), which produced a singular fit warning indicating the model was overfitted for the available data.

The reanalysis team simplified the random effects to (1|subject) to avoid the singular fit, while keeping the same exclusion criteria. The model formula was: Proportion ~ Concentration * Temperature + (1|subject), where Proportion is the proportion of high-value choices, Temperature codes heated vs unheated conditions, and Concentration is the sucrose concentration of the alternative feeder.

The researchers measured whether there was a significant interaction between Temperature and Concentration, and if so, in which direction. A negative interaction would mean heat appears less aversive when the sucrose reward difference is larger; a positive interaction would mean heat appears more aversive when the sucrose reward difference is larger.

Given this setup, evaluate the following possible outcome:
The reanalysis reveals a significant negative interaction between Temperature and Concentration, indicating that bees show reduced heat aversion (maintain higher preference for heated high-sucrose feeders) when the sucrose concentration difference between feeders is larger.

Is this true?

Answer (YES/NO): NO